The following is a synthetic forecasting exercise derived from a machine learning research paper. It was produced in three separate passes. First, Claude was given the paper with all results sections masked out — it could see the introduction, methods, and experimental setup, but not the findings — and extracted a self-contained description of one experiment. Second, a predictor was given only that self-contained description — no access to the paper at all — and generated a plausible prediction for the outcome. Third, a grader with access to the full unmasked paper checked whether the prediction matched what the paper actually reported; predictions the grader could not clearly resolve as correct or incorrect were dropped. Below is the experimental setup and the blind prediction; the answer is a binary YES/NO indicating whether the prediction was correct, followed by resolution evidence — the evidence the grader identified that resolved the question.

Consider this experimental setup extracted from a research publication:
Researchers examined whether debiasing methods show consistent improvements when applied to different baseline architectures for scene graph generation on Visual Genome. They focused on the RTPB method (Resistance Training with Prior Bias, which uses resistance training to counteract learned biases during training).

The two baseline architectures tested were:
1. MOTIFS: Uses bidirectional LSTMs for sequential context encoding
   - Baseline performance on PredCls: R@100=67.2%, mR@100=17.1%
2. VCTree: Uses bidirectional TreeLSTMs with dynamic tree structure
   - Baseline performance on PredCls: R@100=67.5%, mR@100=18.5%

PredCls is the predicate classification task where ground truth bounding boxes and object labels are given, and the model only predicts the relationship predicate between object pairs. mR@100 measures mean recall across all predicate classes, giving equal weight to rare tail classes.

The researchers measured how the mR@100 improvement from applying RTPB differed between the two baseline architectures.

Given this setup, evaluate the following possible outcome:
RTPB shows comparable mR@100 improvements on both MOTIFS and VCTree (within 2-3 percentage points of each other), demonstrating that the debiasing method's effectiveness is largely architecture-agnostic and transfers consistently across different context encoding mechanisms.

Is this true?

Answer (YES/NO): NO